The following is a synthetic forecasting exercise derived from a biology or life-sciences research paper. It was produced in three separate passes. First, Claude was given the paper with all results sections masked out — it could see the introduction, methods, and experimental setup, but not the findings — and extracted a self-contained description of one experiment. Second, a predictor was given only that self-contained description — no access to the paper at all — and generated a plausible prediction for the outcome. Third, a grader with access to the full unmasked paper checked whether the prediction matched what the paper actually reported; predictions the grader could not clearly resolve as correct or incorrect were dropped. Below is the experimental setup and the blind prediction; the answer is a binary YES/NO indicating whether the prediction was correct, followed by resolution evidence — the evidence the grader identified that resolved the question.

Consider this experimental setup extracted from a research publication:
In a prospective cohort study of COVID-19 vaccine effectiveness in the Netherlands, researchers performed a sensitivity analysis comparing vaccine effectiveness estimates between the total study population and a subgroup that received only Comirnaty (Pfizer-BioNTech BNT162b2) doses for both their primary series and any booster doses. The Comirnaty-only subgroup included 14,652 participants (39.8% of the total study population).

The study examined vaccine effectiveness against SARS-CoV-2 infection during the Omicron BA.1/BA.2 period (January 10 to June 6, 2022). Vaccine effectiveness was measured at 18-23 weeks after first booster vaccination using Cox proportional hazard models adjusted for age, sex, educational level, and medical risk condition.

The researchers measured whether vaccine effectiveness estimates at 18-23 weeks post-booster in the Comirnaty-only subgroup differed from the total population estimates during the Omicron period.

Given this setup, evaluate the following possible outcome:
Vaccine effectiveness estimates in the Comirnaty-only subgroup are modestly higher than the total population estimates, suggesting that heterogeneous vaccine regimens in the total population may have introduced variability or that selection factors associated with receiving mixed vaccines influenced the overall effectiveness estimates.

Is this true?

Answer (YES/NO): NO